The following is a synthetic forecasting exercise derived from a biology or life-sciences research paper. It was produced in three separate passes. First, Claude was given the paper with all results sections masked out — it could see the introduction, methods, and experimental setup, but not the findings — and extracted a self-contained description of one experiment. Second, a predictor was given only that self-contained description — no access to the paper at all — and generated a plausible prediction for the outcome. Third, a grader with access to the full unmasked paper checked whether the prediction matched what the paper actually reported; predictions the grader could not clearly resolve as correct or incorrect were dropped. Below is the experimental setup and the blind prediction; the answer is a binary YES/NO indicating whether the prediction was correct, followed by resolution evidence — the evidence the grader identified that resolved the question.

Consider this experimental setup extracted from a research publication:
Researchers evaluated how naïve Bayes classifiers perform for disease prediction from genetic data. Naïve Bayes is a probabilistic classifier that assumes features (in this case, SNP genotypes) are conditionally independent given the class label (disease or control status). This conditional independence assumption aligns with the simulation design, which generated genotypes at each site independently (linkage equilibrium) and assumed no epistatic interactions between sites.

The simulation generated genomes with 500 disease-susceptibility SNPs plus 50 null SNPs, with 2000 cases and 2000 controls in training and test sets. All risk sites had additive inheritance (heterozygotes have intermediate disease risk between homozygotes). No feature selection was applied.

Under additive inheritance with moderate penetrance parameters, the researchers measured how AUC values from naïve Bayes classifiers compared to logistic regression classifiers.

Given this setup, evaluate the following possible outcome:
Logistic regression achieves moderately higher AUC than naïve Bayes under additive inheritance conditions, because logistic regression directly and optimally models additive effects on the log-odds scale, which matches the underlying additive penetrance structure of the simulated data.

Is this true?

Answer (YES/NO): NO